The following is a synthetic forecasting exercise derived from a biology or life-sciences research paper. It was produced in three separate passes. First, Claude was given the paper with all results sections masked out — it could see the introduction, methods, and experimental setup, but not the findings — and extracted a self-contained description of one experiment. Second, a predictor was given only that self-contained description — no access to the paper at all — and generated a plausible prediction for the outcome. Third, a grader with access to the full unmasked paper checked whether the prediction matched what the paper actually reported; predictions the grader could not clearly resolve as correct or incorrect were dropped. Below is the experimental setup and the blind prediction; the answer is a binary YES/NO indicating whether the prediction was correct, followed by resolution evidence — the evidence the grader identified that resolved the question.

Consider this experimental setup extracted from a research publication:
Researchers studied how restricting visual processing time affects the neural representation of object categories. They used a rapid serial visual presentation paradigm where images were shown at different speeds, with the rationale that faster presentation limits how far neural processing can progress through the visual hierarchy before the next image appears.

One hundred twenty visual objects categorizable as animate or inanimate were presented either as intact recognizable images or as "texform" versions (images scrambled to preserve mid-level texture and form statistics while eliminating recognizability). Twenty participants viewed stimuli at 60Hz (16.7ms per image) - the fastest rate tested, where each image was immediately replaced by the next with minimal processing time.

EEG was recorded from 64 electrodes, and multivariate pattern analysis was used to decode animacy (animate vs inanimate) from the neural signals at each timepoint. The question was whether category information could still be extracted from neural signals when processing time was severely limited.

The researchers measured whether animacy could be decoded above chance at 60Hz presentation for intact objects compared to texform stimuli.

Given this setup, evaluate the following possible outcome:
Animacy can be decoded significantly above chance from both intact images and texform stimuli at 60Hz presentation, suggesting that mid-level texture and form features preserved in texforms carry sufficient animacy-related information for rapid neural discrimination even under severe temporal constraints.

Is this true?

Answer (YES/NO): NO